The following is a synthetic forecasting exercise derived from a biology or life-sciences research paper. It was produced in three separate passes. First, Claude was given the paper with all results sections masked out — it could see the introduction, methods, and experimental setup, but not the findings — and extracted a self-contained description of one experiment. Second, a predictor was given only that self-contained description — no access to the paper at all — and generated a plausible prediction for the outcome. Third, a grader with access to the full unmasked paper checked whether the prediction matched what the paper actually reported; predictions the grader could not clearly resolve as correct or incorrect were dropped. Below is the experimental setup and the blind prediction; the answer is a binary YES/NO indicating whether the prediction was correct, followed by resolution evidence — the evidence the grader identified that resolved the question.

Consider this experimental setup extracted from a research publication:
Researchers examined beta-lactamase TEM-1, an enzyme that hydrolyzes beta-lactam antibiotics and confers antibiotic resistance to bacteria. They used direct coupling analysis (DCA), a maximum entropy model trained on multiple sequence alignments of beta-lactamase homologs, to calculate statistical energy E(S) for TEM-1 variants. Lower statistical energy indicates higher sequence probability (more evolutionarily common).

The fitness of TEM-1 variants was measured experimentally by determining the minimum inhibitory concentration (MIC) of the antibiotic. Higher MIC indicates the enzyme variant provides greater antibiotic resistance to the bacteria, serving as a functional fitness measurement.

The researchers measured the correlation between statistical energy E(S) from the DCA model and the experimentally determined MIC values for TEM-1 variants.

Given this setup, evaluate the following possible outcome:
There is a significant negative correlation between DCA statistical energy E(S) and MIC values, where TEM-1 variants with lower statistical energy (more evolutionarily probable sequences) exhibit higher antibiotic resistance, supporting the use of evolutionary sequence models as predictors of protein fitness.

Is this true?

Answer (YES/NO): YES